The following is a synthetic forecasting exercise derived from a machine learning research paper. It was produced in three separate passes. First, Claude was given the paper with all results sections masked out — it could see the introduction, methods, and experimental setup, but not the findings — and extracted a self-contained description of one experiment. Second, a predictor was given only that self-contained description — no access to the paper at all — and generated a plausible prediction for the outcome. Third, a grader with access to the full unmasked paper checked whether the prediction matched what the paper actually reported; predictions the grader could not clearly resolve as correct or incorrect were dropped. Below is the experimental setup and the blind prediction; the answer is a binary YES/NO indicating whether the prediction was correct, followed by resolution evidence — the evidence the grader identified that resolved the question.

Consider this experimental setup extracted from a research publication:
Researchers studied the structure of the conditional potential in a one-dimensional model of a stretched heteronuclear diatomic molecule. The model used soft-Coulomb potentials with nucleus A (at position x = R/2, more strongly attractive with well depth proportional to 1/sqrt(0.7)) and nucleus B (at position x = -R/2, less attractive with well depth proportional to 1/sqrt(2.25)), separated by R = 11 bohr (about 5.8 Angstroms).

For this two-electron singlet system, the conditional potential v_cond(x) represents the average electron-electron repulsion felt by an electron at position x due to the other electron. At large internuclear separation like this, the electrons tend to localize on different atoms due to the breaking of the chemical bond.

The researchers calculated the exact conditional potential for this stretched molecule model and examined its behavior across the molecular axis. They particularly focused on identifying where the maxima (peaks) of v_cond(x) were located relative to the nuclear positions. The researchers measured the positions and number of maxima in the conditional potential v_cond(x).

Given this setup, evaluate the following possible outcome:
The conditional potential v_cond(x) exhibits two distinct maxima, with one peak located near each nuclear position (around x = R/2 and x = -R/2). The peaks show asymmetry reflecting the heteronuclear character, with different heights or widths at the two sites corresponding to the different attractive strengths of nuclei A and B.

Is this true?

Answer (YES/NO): NO